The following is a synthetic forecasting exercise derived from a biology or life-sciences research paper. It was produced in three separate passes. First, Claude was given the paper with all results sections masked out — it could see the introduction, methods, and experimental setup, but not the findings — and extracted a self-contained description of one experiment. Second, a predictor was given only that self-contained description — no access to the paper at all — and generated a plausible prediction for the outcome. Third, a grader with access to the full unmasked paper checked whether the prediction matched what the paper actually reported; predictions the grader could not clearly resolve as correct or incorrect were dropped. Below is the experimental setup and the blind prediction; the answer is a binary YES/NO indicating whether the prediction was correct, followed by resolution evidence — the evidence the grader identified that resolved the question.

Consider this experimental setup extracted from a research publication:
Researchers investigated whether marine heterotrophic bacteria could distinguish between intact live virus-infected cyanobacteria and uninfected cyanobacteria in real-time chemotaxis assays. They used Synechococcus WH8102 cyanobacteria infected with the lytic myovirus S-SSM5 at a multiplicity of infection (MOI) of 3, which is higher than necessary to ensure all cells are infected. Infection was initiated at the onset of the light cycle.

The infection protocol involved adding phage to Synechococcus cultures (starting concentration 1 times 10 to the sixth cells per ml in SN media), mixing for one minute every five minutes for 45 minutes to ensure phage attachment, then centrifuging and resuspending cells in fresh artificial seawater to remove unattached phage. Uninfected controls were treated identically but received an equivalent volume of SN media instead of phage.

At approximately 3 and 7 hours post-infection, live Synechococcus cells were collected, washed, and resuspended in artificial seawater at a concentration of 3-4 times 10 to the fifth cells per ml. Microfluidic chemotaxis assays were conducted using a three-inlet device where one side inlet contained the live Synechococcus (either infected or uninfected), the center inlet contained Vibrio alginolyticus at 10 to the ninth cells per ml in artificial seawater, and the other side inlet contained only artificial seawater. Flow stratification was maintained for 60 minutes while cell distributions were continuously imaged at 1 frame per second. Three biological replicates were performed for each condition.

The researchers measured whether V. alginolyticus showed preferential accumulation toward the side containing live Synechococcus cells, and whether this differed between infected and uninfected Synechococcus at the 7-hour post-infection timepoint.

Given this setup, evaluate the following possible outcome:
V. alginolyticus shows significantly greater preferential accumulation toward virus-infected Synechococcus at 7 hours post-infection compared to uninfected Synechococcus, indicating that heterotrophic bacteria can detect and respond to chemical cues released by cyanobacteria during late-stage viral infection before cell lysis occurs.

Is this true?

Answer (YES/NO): YES